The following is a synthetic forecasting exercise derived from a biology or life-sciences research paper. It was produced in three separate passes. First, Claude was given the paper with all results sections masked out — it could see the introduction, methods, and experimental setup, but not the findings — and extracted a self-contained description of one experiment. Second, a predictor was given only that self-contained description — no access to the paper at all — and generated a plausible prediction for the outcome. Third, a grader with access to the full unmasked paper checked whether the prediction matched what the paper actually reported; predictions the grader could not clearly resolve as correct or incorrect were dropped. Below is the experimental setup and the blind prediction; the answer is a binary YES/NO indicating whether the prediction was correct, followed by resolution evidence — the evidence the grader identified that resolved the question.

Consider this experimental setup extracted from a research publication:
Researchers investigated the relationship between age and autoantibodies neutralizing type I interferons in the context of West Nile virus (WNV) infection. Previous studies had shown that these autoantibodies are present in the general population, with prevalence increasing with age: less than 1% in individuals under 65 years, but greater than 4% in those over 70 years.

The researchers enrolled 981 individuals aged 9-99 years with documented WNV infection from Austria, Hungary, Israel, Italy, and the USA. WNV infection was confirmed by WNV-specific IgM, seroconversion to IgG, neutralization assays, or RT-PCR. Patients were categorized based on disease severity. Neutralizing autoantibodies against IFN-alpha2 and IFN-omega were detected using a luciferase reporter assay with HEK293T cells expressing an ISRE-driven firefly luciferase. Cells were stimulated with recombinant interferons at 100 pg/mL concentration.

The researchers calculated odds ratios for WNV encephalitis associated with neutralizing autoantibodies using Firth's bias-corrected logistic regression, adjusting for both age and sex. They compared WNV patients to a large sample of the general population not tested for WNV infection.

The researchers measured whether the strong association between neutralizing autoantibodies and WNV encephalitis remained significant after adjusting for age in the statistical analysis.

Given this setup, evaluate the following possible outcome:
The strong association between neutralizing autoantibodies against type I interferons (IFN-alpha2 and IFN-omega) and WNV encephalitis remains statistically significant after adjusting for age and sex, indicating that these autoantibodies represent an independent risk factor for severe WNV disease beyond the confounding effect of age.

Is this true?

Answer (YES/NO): YES